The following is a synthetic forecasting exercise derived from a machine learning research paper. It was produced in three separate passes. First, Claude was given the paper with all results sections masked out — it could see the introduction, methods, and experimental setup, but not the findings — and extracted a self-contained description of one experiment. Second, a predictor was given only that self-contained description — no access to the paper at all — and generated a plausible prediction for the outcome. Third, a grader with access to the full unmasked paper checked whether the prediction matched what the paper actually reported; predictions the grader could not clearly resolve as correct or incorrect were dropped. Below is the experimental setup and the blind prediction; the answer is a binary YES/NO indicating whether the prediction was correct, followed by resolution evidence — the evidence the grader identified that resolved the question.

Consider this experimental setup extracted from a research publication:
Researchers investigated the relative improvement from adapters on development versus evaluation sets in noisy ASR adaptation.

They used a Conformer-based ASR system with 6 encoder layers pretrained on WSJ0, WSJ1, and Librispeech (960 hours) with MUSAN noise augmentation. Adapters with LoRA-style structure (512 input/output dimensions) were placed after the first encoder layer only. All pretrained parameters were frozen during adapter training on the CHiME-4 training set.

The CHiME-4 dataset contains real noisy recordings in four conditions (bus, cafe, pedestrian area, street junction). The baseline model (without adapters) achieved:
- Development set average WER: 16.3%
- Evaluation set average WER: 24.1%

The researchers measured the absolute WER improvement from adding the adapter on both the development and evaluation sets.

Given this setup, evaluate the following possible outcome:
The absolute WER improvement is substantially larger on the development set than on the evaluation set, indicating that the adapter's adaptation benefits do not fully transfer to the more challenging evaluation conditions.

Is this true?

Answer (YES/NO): NO